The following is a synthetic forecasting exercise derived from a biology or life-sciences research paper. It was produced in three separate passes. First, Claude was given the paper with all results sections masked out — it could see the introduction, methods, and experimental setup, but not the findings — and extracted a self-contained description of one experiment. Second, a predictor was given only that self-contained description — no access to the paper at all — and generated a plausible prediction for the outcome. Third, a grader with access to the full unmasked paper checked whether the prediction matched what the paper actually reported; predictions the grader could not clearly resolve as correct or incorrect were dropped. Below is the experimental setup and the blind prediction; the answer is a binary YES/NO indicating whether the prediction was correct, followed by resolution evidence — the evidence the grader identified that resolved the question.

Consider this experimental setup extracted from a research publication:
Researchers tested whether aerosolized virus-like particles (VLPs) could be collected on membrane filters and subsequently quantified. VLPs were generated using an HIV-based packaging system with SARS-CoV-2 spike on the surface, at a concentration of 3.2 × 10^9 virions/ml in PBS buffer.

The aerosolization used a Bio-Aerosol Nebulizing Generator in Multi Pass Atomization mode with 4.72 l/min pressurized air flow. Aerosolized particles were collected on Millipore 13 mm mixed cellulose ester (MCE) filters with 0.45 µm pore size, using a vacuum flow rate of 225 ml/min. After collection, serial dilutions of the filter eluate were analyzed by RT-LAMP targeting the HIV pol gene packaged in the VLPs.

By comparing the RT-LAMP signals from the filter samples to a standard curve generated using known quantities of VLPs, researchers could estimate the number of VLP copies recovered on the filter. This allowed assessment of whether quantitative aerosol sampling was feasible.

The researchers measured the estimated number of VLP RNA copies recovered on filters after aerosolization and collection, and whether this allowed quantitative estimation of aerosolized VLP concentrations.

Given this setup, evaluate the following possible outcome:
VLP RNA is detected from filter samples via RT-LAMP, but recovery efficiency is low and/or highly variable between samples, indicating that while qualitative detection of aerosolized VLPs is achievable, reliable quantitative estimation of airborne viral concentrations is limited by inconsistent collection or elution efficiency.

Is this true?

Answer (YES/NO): NO